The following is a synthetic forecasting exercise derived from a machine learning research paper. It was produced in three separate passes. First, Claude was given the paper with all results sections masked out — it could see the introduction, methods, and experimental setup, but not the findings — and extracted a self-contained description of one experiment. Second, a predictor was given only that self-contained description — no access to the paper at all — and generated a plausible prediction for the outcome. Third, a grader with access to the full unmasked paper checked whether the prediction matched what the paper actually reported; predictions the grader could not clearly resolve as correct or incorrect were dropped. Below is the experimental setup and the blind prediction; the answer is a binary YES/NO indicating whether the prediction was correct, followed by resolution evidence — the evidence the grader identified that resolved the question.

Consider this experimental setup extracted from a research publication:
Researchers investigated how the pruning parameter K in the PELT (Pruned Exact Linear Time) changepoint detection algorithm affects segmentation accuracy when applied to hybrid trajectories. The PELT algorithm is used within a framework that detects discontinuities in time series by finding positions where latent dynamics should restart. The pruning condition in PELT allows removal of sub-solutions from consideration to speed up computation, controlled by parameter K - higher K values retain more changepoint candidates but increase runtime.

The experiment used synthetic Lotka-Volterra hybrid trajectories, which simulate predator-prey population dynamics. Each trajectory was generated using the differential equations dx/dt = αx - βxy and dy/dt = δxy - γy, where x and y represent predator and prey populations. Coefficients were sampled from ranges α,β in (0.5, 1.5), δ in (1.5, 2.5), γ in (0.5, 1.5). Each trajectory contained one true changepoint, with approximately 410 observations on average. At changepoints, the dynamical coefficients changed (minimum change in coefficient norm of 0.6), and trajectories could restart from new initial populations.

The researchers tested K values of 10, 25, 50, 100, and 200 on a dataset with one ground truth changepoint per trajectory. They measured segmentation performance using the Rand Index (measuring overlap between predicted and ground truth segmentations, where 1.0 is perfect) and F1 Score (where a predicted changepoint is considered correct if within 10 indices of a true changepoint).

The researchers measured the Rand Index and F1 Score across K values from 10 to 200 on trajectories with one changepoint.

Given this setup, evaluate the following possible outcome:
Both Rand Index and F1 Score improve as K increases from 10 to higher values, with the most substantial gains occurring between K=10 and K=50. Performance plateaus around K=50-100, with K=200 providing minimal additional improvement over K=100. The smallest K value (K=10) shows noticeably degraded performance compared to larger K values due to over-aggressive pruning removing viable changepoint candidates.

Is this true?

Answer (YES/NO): YES